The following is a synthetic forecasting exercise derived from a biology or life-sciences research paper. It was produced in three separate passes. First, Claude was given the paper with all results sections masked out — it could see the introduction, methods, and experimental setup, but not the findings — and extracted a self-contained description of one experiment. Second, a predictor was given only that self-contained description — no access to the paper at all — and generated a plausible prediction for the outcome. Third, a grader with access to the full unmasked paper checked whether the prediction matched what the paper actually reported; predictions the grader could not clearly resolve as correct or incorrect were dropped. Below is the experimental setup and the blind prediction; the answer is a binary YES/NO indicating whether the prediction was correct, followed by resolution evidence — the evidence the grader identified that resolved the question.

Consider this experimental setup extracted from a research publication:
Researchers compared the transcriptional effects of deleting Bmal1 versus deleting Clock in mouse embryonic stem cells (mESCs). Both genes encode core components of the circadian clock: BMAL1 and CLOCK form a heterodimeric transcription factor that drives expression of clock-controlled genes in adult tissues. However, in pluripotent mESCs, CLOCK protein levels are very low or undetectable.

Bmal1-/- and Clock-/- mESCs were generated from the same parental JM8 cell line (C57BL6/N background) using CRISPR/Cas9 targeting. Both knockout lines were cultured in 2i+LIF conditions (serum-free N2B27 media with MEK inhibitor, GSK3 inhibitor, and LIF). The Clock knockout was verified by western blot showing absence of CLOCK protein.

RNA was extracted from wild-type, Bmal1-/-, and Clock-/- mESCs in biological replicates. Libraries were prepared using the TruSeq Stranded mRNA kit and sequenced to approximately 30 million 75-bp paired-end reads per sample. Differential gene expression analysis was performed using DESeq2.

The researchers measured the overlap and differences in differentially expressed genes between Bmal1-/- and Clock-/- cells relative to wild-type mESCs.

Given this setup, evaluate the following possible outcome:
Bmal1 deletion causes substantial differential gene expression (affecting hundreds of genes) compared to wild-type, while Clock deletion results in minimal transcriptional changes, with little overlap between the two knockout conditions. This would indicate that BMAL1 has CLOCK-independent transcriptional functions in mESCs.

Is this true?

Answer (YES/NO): NO